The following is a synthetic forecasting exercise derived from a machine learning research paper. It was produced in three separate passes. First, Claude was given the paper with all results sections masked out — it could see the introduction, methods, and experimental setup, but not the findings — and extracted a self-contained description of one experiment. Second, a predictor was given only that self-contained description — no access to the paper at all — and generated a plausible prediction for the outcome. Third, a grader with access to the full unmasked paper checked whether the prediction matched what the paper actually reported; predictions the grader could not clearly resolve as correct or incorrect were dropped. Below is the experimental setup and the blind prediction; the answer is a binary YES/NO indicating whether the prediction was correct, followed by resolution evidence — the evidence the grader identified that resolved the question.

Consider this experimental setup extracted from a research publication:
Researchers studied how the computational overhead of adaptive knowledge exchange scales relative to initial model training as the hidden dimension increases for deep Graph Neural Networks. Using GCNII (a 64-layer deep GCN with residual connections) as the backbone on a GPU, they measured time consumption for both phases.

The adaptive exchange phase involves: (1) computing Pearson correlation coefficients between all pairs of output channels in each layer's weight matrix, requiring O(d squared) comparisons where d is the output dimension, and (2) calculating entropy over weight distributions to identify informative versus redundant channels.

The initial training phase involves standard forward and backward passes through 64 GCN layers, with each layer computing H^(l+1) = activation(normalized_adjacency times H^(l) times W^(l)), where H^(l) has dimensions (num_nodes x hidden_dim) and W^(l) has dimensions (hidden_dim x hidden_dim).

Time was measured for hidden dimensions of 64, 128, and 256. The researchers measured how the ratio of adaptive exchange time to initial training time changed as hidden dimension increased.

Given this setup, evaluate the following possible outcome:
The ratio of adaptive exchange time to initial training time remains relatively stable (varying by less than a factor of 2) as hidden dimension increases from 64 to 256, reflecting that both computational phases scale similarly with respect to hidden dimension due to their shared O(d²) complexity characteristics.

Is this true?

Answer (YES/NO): NO